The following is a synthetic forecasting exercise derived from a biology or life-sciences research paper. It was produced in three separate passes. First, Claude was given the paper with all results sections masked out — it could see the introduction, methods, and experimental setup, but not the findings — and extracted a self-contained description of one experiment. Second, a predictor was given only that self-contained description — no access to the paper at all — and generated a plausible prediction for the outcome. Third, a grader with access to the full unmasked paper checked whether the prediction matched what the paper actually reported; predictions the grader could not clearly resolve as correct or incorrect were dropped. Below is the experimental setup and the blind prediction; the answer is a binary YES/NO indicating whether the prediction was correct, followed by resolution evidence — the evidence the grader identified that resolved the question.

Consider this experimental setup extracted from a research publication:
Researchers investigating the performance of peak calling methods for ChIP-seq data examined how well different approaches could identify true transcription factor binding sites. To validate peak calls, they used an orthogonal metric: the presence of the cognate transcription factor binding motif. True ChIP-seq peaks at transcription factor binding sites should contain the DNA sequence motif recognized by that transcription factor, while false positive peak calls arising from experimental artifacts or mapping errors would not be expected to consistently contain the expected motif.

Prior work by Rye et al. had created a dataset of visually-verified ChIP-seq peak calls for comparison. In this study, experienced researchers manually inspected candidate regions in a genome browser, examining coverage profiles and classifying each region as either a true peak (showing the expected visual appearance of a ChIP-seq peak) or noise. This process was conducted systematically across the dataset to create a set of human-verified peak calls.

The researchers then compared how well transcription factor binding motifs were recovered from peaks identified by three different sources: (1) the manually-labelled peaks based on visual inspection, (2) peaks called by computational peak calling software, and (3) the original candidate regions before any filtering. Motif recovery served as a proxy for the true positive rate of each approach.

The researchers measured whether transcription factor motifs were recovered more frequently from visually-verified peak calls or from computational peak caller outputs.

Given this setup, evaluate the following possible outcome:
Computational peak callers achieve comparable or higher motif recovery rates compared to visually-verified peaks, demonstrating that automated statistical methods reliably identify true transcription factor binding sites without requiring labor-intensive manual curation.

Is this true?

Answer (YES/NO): NO